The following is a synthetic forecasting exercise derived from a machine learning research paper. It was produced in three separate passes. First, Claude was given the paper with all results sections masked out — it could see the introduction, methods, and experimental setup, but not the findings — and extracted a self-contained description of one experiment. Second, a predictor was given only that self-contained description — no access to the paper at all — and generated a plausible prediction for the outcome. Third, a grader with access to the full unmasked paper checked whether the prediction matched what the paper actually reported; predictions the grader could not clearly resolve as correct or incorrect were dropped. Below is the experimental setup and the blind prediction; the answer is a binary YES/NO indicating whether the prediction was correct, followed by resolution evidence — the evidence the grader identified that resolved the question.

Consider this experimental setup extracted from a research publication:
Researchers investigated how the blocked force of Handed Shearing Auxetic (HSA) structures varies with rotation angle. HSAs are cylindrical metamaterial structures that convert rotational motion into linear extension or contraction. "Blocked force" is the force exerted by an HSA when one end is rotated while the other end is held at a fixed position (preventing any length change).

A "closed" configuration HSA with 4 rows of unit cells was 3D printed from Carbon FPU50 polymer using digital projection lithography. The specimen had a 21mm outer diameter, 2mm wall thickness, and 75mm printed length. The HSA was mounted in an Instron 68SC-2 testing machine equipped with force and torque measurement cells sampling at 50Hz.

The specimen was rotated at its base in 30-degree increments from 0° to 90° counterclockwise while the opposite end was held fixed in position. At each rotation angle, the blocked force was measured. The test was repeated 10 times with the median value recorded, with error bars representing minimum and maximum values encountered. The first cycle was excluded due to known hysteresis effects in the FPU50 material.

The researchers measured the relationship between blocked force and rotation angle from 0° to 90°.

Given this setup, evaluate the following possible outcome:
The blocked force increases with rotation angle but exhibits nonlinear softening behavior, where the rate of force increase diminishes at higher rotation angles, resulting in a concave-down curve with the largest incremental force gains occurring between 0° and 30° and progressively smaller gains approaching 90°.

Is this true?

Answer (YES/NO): NO